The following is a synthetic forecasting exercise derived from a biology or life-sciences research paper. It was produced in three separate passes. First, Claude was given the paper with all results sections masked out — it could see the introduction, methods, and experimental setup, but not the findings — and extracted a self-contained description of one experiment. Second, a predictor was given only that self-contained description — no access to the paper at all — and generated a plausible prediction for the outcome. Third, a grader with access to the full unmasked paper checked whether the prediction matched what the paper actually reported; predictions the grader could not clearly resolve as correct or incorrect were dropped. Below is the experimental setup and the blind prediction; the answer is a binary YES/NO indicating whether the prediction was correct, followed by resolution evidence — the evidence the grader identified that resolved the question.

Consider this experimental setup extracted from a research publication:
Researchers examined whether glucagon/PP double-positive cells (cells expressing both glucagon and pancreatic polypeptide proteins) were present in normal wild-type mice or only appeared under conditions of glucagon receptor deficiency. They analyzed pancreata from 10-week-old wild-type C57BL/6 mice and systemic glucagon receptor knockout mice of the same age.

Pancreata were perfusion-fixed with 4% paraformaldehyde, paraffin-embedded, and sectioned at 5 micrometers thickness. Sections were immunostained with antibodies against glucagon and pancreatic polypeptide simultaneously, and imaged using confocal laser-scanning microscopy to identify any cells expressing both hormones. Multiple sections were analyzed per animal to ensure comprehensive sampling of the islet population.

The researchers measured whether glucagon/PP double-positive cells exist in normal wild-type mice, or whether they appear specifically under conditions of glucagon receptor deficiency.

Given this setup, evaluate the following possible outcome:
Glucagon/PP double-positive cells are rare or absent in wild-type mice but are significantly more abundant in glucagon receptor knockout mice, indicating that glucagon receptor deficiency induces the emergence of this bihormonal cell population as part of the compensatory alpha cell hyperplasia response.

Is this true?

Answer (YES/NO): YES